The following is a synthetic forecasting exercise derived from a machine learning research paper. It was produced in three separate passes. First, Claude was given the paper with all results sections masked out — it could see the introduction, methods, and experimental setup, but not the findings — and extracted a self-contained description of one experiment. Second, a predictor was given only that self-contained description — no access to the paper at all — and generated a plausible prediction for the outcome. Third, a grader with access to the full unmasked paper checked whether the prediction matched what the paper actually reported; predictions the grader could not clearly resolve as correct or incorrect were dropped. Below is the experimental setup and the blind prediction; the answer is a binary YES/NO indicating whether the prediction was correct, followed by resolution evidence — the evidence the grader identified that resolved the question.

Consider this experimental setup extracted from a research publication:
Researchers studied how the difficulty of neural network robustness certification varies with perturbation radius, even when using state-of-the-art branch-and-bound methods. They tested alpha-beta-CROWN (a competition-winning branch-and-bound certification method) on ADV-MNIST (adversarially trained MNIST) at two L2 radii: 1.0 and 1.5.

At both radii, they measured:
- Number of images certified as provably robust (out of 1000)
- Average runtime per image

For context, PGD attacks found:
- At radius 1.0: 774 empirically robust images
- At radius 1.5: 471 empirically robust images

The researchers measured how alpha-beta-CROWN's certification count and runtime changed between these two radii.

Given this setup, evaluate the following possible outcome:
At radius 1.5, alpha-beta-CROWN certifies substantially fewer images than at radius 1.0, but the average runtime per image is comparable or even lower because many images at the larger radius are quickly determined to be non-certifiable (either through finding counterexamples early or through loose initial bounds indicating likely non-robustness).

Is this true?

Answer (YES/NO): NO